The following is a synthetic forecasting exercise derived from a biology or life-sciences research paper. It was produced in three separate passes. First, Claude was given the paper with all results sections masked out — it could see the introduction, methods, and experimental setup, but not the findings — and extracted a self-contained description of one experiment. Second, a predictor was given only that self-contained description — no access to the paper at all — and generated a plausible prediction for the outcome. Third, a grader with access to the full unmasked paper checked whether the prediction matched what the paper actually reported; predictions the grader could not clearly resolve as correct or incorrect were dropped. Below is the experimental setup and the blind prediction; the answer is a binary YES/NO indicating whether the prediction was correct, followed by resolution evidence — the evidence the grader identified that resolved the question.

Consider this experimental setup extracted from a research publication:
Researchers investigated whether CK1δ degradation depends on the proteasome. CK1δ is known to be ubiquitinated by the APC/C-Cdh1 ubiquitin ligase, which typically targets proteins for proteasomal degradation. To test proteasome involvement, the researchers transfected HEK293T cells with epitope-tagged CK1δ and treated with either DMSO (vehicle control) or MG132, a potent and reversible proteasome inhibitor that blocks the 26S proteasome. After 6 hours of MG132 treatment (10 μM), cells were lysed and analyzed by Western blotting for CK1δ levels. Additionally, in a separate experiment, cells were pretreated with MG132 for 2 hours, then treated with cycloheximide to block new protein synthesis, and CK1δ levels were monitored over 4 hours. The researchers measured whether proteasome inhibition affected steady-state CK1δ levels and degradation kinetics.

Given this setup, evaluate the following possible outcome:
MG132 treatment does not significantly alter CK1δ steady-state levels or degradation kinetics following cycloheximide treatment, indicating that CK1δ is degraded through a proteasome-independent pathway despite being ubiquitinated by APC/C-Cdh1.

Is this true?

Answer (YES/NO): NO